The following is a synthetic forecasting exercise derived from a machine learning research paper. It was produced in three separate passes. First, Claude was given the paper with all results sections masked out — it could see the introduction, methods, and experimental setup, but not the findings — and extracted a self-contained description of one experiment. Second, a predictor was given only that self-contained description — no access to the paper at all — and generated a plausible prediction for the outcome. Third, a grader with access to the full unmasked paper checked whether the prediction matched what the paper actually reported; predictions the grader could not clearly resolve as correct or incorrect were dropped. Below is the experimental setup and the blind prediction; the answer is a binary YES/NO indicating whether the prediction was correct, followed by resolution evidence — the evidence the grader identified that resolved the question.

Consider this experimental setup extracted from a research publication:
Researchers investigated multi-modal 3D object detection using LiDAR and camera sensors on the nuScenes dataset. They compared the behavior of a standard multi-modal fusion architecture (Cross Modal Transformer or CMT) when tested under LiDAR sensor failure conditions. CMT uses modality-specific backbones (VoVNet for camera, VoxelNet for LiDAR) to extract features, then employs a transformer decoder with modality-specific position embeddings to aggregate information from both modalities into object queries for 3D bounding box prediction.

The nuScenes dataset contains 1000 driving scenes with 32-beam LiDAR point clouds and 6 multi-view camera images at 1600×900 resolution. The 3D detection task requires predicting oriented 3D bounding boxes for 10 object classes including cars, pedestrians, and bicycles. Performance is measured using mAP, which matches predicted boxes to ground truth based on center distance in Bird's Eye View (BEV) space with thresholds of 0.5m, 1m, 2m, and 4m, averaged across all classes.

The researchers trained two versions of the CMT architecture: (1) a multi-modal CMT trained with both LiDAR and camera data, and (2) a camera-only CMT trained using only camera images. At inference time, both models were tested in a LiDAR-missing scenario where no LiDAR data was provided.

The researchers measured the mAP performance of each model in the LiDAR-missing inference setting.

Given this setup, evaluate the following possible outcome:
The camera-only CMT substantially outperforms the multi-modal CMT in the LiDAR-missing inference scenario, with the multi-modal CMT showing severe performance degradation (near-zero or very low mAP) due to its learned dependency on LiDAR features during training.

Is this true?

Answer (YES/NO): NO